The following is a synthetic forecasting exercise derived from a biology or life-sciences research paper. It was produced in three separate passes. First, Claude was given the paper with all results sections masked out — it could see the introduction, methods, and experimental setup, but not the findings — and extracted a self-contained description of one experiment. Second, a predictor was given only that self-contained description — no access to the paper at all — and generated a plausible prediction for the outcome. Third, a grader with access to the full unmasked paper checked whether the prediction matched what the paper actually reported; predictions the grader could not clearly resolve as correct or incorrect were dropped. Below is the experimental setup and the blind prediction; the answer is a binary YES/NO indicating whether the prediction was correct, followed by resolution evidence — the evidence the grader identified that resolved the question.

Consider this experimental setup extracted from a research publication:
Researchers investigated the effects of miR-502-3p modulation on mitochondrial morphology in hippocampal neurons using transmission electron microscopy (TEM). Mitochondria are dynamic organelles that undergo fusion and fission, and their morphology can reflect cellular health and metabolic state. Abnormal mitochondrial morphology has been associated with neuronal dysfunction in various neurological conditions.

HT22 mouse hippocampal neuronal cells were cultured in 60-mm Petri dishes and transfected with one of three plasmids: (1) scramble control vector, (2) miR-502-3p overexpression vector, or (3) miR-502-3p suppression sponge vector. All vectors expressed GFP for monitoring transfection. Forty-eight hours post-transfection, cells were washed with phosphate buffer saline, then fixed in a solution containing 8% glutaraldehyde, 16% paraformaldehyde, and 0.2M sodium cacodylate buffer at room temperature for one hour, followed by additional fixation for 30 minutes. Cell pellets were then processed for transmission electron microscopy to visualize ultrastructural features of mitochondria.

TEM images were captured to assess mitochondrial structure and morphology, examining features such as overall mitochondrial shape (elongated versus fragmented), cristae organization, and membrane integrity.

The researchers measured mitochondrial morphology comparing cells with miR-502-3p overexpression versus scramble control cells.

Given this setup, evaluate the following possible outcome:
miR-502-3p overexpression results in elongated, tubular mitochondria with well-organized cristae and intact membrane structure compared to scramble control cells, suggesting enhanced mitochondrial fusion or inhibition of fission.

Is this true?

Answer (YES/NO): NO